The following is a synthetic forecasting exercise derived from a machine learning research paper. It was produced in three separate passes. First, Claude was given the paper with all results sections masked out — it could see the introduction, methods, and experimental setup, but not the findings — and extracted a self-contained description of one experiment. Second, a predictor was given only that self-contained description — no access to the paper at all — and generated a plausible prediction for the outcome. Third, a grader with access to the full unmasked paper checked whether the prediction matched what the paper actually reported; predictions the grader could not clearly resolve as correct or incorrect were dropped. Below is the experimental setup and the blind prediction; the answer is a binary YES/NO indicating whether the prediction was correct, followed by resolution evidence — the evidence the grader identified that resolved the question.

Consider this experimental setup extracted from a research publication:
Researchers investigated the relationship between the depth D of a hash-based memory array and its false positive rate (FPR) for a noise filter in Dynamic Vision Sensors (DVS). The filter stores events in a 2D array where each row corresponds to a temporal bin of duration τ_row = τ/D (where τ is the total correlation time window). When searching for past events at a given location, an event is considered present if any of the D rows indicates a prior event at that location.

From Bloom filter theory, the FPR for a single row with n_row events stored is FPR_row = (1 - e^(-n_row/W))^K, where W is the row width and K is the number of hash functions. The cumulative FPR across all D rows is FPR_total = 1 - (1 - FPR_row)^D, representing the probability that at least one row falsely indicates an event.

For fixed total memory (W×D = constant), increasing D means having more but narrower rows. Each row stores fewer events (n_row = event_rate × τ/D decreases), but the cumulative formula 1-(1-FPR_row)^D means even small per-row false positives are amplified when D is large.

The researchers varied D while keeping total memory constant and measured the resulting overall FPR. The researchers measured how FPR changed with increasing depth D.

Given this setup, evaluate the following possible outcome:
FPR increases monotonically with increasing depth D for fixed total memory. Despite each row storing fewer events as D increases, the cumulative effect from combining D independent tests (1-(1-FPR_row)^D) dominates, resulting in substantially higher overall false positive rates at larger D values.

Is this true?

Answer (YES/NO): YES